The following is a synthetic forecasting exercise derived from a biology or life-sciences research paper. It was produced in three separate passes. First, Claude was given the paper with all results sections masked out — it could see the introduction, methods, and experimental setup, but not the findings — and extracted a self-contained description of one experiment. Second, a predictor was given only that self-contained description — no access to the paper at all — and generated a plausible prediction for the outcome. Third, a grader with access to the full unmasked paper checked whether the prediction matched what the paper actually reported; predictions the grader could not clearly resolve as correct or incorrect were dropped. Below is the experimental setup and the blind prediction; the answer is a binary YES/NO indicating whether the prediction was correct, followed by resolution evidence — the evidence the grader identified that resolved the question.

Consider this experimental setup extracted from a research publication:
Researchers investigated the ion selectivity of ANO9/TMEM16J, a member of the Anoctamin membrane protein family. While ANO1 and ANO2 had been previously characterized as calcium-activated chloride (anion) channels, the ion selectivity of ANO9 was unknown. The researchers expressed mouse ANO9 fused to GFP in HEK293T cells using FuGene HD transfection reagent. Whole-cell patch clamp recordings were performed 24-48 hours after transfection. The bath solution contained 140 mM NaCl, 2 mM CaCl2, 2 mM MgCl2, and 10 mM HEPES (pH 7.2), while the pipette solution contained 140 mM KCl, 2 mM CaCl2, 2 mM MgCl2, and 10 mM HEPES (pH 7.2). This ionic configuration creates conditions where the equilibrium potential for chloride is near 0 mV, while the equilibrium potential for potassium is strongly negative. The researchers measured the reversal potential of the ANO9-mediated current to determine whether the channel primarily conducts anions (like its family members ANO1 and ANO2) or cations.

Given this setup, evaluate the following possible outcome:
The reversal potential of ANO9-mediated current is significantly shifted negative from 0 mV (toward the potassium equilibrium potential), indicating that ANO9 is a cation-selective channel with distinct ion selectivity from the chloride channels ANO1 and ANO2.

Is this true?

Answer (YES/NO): YES